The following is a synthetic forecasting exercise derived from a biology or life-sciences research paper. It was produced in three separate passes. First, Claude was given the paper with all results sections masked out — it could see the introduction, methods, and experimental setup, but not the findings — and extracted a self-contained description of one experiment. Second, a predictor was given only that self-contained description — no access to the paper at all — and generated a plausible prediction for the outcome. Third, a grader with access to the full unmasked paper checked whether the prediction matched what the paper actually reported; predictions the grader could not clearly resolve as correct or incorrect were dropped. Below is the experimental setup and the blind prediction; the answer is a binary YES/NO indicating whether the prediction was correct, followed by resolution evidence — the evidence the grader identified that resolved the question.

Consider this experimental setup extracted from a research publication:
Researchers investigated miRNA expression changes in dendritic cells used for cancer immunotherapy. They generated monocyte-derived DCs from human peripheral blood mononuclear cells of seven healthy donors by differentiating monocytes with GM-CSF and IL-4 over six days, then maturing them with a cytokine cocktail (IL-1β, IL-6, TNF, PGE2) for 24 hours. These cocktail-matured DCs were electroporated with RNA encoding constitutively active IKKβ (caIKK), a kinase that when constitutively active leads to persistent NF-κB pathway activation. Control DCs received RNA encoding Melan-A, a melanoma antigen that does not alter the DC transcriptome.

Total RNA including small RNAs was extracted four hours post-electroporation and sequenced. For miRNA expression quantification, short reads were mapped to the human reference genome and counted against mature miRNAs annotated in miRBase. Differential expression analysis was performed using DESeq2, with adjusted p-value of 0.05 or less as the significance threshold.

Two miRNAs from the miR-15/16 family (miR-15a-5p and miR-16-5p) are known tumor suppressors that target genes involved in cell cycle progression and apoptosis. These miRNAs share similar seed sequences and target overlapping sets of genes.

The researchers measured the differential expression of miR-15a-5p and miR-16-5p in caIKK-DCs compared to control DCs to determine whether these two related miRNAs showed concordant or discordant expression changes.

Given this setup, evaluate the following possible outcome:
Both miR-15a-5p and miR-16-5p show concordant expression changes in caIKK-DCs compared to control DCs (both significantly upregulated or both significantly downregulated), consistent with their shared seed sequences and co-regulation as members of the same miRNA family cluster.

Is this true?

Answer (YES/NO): YES